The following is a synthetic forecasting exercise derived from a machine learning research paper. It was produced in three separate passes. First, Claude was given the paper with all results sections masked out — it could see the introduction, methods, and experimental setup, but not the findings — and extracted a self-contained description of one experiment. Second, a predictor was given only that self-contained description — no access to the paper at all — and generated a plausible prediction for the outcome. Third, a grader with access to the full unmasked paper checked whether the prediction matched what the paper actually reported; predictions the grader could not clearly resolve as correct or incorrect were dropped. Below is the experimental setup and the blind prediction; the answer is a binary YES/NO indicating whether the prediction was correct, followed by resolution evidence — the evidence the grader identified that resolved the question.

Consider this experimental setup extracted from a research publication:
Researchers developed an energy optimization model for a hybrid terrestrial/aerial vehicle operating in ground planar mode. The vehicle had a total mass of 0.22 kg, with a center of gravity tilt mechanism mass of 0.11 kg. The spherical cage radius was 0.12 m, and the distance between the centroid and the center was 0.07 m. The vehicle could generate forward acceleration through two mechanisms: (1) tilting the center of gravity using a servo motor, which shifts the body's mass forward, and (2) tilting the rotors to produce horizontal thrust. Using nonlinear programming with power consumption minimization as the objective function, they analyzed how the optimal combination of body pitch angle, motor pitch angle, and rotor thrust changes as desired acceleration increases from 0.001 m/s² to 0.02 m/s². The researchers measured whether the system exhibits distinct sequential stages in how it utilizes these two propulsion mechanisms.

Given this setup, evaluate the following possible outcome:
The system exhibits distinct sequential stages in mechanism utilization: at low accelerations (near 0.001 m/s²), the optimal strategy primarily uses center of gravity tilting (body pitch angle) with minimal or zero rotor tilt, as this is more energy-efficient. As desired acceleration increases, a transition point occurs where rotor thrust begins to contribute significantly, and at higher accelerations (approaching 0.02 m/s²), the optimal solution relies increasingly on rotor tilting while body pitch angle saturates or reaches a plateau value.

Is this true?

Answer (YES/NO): NO